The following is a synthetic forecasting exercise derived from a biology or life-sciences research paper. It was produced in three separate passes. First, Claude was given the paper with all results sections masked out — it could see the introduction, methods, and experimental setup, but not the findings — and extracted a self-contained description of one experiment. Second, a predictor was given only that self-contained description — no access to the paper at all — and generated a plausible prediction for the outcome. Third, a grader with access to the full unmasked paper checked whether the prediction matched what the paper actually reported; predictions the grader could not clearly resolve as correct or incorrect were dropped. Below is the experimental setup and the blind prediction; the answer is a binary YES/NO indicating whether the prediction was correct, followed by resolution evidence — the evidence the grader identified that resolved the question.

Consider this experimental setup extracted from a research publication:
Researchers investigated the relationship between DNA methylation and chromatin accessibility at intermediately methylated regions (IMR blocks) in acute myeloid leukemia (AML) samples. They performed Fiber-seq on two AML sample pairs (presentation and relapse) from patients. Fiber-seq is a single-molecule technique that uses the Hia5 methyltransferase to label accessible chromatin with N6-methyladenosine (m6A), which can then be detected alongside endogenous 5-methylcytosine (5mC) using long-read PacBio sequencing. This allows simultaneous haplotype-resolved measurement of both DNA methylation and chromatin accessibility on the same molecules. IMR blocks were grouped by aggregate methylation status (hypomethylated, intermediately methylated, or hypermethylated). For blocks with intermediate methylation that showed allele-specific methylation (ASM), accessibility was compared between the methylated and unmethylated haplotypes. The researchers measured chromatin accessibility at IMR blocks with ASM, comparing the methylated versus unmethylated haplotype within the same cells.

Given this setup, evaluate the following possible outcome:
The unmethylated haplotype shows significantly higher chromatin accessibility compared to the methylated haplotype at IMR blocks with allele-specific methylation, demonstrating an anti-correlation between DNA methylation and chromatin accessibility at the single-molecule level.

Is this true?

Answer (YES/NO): YES